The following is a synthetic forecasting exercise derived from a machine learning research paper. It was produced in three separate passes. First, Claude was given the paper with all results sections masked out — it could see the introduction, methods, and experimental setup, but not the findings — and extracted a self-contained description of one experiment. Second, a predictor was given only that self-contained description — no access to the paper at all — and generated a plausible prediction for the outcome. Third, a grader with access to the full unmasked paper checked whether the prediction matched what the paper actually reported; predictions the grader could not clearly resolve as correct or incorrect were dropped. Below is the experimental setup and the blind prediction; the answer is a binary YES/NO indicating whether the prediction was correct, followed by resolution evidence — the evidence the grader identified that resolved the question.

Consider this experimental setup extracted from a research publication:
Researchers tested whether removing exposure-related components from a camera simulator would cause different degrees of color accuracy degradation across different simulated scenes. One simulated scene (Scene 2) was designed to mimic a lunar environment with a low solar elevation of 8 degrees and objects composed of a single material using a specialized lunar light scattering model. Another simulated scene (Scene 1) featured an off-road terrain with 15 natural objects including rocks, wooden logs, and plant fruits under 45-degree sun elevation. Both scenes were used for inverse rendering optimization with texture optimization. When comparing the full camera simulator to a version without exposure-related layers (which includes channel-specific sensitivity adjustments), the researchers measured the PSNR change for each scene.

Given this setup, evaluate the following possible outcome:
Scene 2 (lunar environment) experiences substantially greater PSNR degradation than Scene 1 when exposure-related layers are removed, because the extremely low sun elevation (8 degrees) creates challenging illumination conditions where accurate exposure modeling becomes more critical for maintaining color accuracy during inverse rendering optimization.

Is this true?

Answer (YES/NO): NO